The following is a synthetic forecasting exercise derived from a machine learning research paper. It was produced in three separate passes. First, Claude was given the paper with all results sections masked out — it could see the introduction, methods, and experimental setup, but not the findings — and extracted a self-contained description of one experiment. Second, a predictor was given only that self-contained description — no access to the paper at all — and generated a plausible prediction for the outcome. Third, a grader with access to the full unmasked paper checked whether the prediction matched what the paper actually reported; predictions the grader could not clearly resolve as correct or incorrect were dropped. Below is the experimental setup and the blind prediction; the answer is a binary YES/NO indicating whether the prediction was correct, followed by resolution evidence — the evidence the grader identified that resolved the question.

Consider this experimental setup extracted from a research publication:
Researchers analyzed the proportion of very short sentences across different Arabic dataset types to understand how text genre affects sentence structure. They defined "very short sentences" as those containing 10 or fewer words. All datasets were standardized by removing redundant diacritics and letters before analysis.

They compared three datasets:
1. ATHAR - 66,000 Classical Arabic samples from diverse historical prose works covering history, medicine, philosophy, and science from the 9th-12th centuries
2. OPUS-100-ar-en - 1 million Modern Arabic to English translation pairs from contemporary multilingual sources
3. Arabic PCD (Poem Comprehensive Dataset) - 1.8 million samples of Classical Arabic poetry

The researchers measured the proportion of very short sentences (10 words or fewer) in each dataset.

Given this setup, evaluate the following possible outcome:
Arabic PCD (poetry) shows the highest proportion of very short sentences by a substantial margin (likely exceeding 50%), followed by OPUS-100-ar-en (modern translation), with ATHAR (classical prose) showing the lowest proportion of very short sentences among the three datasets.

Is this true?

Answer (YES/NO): NO